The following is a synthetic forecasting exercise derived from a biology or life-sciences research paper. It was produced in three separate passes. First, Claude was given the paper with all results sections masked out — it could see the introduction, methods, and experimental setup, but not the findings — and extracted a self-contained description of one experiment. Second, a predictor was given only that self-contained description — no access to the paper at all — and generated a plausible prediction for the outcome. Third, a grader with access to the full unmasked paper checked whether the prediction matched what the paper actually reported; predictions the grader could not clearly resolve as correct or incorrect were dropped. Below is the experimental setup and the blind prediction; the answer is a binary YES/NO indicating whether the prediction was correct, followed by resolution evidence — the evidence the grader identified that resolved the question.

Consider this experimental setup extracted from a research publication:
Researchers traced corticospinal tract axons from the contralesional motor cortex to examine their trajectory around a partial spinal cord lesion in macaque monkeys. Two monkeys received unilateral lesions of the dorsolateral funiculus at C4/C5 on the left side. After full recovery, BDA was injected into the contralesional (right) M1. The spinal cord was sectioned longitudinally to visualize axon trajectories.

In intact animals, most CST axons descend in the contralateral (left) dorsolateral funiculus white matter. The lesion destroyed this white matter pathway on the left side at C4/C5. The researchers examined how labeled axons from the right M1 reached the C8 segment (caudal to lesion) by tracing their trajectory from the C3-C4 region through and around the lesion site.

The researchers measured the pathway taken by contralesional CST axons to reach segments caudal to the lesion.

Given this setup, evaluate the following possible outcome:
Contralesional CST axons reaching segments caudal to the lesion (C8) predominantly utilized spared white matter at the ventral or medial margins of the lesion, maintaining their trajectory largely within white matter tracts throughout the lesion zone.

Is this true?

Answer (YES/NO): NO